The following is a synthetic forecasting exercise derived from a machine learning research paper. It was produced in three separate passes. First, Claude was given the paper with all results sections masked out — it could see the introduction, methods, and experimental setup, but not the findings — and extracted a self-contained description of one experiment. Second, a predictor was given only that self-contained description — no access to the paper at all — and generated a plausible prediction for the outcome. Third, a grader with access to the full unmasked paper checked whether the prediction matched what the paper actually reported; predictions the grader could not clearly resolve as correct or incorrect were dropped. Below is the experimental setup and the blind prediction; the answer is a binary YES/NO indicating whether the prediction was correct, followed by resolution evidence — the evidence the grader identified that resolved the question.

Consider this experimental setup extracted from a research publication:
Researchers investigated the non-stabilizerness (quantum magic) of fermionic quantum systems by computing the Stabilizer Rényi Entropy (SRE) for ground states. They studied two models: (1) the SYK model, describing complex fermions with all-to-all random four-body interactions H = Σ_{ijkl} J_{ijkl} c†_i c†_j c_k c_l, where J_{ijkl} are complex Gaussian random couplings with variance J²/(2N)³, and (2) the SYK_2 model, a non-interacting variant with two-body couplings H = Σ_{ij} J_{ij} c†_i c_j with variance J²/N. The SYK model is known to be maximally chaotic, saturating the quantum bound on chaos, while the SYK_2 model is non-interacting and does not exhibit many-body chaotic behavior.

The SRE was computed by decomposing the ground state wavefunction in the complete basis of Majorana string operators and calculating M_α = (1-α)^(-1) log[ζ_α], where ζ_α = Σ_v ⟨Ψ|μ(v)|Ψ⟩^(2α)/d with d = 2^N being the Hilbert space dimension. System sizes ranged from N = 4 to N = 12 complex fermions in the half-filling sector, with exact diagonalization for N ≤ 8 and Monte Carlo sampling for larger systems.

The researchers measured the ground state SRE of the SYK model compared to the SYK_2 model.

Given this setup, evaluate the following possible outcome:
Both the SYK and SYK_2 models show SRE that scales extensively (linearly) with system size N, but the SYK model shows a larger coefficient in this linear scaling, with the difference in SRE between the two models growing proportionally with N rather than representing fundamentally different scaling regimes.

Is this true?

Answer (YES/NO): YES